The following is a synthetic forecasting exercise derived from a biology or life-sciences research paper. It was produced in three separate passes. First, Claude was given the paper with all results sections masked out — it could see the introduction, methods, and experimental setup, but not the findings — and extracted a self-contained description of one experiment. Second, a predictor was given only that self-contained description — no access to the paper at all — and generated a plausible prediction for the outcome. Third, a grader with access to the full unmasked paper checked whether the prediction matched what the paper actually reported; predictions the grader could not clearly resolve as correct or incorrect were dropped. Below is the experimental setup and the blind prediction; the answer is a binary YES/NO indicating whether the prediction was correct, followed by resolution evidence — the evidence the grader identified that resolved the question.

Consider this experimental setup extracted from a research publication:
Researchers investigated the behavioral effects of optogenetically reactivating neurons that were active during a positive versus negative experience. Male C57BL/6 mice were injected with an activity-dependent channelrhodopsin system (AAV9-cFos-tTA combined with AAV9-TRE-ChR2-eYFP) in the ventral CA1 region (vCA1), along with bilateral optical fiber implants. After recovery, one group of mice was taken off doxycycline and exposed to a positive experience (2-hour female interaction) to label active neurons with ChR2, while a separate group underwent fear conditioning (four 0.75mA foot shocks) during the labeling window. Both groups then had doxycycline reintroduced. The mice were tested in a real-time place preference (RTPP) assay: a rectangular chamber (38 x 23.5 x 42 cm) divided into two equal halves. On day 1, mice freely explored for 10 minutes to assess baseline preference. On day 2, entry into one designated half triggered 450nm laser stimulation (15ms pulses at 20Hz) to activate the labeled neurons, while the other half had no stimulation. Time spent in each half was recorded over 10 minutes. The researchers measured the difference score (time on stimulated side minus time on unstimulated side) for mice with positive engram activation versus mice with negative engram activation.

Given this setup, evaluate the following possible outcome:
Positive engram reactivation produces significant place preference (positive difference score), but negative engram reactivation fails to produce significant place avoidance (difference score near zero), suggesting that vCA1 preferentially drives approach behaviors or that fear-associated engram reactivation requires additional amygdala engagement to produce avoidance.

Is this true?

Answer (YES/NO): NO